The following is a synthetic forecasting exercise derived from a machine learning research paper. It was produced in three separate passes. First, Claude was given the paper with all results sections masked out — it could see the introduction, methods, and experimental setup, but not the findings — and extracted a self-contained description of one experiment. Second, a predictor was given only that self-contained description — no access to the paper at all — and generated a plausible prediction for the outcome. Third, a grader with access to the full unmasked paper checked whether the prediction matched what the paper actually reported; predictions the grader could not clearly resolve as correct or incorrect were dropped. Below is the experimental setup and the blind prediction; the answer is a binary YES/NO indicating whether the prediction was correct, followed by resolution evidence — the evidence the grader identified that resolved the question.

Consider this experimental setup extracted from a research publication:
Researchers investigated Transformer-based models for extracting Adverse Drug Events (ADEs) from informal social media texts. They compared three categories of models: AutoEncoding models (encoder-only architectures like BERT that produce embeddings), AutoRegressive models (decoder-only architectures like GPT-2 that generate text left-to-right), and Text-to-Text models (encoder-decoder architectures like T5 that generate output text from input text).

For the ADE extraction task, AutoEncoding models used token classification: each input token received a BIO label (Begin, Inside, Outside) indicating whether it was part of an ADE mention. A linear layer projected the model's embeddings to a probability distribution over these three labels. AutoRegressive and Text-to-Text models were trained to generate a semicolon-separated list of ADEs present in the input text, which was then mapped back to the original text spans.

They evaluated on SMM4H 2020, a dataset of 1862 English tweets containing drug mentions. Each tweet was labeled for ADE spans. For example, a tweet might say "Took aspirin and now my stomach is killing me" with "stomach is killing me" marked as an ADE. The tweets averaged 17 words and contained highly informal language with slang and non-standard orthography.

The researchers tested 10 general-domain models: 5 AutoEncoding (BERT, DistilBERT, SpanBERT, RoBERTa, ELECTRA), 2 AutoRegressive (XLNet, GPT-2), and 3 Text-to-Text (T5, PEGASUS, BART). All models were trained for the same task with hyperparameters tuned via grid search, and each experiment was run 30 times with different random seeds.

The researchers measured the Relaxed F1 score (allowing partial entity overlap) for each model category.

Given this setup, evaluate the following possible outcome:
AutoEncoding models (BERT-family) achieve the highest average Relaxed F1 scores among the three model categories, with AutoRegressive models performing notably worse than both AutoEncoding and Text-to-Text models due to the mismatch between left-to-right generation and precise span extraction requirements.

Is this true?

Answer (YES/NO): YES